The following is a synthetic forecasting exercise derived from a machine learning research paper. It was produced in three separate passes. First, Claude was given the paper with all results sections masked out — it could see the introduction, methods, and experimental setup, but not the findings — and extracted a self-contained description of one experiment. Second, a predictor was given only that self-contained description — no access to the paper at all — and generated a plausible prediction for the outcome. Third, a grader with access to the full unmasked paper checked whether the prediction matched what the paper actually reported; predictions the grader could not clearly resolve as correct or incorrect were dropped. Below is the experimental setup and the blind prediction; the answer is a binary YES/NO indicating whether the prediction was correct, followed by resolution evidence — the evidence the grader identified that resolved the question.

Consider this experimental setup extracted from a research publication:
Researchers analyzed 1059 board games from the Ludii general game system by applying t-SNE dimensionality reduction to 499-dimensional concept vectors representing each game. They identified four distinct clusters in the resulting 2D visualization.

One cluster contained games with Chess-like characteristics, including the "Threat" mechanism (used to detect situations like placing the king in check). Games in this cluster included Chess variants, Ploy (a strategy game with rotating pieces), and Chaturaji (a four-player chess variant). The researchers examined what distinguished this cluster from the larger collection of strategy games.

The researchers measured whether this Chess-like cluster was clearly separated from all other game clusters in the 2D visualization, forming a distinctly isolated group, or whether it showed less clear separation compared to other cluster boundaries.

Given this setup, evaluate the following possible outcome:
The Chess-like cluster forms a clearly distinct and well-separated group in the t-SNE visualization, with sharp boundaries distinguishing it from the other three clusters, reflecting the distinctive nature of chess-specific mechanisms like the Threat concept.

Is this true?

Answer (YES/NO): NO